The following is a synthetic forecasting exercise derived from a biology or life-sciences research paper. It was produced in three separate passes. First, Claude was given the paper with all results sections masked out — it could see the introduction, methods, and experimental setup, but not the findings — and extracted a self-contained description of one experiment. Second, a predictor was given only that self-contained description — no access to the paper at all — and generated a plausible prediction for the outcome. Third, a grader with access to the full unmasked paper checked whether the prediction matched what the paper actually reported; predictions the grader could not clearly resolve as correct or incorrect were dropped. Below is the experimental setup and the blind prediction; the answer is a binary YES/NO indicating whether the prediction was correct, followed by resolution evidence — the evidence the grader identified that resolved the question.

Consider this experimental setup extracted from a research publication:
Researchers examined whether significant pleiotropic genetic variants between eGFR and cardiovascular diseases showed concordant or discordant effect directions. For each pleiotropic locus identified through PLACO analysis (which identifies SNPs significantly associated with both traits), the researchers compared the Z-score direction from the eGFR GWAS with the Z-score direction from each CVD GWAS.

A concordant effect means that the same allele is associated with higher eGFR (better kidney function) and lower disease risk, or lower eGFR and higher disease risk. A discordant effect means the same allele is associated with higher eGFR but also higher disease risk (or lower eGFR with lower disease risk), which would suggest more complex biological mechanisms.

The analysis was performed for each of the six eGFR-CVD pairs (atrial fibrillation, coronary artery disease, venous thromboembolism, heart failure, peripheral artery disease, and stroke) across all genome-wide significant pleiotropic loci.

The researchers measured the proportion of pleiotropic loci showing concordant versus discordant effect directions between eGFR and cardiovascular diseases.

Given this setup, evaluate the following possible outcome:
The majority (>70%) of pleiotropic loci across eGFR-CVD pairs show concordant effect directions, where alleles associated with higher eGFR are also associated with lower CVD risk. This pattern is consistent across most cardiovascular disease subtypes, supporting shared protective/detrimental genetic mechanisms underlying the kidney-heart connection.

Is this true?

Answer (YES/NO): NO